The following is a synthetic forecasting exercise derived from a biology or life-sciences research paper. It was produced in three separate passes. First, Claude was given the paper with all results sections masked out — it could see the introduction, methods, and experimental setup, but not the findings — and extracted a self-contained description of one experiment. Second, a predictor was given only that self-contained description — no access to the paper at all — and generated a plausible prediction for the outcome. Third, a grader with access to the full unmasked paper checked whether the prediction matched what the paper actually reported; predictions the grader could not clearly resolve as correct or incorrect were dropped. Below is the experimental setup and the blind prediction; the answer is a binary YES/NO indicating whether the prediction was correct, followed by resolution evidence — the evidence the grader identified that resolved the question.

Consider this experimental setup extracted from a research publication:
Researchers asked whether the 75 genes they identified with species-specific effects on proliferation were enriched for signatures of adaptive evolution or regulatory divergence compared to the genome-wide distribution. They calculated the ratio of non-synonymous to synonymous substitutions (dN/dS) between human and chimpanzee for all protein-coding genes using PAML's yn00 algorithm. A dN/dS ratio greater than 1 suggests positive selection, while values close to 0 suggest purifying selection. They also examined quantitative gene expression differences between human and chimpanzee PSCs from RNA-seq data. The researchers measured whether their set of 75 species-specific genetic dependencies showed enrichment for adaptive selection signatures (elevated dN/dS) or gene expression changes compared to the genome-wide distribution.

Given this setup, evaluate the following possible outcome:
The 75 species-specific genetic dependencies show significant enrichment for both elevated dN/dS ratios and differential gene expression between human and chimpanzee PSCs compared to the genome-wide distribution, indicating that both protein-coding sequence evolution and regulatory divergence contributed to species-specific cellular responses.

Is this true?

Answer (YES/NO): NO